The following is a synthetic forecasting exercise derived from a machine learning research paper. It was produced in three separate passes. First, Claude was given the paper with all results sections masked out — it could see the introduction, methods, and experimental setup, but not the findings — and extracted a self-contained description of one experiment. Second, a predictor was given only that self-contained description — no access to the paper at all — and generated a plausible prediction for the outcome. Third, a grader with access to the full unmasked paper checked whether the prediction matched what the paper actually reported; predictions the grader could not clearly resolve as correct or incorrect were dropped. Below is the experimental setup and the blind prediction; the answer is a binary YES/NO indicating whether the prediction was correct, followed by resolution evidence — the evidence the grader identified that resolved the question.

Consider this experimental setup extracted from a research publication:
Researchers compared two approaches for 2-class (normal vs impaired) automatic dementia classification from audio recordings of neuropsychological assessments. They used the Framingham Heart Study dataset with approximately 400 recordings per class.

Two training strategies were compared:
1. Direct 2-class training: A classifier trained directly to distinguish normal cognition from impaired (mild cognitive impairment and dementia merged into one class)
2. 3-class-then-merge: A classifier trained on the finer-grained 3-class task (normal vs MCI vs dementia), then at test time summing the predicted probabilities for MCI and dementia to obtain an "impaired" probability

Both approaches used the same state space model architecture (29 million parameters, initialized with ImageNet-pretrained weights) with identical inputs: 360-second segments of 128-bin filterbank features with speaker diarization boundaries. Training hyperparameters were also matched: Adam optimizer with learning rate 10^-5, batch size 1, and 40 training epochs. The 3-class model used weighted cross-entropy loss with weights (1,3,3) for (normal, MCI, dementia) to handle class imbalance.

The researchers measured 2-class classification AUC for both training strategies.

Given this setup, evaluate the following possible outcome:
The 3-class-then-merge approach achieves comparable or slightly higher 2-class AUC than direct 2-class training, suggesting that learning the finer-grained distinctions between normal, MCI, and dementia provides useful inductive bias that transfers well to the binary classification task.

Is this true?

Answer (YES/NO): NO